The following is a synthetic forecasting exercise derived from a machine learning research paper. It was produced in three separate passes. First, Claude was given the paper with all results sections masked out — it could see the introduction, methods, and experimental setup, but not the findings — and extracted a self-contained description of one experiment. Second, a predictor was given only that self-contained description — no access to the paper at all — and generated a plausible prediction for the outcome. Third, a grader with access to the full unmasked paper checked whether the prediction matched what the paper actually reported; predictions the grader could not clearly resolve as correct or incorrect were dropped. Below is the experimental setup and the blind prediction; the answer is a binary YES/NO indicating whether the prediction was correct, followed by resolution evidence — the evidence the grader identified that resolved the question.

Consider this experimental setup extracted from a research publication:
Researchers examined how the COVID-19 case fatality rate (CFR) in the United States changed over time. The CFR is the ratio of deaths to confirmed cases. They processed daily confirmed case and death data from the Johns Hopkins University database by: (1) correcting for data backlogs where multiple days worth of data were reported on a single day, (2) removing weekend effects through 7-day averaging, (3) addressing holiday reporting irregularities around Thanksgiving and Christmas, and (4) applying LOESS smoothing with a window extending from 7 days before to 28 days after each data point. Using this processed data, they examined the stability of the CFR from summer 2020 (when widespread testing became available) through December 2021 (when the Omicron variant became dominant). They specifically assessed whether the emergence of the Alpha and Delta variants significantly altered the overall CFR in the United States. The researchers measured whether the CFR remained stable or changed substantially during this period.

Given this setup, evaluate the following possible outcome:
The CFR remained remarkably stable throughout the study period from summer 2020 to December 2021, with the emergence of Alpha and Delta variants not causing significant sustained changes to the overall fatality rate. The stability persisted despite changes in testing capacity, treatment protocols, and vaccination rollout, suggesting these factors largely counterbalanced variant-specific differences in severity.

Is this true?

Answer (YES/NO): YES